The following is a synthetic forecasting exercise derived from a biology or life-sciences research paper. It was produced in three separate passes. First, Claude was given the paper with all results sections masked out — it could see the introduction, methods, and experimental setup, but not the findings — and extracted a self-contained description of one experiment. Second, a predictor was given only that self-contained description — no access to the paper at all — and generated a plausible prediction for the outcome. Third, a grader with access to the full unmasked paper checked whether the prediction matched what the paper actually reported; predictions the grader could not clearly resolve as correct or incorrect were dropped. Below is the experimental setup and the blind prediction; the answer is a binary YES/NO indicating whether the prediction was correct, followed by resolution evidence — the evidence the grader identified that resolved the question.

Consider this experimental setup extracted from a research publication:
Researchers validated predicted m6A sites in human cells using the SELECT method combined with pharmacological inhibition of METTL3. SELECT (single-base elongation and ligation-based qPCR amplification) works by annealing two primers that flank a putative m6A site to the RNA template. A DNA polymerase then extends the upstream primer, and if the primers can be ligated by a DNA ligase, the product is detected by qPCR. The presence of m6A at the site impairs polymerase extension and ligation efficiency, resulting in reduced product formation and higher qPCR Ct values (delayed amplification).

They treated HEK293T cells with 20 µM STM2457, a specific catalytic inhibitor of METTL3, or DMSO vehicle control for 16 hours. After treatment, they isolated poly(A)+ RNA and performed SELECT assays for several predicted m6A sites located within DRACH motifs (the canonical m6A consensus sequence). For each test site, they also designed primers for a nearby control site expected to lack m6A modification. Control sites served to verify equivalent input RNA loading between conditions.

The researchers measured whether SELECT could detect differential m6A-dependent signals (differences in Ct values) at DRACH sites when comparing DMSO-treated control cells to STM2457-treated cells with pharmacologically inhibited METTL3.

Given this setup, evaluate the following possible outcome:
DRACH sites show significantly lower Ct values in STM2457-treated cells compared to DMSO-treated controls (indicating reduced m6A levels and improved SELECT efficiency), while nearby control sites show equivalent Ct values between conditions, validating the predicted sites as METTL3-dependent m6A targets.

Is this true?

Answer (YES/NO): NO